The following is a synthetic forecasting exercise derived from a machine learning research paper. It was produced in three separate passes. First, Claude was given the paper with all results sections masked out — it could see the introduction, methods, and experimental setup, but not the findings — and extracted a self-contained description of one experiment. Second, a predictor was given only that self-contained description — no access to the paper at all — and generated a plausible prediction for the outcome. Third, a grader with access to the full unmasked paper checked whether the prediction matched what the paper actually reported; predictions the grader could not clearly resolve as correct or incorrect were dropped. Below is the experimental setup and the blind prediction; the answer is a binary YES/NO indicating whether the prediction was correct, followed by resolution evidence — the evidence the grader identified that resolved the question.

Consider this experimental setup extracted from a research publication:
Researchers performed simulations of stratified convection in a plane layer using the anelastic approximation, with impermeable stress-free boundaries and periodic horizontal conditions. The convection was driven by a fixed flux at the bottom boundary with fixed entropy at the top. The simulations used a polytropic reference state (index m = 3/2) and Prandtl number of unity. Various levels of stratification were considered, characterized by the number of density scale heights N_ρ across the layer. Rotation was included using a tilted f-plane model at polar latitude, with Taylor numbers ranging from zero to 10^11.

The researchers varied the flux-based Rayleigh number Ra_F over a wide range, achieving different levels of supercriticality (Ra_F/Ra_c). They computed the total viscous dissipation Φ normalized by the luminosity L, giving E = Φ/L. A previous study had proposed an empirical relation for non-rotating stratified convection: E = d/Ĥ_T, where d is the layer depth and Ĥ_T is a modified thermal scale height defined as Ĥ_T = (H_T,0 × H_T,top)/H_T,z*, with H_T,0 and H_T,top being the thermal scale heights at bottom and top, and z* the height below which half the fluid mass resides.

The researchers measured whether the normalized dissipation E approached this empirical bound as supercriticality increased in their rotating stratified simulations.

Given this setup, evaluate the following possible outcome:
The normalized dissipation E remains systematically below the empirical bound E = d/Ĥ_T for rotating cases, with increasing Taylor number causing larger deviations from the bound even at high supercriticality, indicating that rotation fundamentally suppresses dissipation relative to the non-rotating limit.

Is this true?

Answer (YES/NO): NO